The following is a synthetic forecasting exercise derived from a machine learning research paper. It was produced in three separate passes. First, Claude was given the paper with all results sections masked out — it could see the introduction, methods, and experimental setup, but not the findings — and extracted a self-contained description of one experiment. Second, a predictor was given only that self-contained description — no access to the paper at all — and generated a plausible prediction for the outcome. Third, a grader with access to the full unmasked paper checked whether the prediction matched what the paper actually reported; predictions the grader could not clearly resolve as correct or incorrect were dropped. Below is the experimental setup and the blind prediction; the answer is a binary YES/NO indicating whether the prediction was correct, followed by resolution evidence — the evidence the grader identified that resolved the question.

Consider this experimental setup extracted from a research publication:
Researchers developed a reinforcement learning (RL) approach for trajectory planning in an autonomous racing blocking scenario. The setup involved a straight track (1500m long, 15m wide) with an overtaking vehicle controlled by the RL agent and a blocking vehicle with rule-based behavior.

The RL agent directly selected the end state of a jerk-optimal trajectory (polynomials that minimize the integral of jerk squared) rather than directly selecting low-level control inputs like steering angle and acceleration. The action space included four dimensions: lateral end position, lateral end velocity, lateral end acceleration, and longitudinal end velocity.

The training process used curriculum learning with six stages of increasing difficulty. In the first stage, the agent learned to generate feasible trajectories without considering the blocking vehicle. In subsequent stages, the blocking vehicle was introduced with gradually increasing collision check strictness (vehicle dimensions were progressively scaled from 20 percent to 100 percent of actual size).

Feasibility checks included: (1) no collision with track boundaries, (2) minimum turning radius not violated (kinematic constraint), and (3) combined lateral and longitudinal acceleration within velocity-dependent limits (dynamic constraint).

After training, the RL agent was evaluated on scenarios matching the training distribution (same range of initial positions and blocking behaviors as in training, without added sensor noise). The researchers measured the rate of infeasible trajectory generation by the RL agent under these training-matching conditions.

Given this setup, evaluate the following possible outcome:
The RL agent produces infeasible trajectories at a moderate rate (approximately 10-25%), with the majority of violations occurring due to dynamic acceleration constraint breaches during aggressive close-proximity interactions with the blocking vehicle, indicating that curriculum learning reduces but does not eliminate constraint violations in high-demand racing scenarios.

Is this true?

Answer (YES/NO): NO